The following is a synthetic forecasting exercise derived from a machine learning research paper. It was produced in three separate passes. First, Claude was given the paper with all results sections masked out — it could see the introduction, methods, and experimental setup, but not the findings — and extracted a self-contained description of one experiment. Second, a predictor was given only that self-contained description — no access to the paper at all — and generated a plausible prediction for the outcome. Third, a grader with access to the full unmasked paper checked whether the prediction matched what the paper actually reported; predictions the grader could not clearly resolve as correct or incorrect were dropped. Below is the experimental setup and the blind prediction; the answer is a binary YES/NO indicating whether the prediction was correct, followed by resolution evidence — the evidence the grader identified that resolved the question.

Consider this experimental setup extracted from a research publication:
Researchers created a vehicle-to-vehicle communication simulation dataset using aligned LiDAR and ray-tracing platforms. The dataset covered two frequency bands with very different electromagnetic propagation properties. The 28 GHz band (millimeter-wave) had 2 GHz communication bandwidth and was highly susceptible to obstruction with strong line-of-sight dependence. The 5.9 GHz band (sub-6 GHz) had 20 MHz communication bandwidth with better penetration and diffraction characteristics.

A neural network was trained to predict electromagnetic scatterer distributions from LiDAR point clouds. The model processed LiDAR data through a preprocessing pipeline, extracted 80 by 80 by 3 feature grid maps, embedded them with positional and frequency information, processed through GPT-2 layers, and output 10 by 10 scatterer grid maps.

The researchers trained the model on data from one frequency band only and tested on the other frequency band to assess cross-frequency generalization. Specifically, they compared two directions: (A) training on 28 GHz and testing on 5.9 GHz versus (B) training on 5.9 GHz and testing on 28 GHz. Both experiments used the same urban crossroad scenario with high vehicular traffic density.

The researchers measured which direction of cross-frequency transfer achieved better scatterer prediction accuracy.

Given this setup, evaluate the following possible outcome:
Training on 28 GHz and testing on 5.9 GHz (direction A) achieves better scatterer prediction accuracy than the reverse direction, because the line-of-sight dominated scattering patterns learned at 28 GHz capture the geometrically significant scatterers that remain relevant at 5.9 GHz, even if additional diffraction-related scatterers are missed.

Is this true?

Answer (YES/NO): NO